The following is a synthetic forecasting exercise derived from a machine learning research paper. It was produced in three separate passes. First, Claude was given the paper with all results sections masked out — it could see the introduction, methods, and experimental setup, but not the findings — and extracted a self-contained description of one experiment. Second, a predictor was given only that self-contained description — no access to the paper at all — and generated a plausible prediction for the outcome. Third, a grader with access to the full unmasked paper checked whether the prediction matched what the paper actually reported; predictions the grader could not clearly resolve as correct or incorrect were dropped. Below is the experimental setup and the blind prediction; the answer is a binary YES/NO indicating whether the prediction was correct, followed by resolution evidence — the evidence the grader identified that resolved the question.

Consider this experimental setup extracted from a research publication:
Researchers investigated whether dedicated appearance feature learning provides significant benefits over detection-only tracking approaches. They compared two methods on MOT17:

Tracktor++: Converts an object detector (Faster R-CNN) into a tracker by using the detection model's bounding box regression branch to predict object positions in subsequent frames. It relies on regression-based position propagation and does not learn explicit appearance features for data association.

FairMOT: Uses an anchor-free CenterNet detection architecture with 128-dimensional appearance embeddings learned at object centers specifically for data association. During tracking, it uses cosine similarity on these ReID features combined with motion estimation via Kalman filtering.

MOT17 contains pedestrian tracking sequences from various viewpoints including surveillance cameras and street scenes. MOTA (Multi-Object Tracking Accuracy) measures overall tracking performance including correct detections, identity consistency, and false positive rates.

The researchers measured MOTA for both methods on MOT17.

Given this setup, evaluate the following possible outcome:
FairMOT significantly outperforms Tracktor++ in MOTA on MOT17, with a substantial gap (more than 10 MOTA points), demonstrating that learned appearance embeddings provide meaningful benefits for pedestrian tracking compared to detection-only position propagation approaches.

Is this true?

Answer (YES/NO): YES